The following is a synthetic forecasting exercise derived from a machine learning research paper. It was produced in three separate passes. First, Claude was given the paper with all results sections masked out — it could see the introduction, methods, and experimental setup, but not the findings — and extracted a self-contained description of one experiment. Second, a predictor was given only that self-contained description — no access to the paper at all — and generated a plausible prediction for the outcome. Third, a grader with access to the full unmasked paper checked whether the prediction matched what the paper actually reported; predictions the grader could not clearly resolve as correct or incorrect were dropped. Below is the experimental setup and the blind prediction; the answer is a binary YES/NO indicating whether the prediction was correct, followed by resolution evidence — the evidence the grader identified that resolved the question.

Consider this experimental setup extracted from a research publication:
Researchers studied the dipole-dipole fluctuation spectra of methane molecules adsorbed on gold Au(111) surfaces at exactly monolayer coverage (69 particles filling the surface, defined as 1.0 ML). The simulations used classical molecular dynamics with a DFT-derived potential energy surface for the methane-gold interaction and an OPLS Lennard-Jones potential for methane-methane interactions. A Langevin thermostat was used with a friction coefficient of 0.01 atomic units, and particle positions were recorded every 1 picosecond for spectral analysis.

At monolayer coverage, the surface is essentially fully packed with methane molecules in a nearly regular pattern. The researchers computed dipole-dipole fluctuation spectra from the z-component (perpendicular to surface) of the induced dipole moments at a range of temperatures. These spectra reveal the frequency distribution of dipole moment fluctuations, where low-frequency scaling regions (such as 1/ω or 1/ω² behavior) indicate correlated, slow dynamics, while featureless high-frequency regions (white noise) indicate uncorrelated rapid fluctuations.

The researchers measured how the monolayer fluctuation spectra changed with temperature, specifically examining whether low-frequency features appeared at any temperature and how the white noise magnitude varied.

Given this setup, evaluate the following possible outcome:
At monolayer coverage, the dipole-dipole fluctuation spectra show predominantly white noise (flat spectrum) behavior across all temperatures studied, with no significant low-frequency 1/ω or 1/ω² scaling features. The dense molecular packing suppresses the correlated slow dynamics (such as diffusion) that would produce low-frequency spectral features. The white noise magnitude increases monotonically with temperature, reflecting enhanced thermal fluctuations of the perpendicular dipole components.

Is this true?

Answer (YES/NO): YES